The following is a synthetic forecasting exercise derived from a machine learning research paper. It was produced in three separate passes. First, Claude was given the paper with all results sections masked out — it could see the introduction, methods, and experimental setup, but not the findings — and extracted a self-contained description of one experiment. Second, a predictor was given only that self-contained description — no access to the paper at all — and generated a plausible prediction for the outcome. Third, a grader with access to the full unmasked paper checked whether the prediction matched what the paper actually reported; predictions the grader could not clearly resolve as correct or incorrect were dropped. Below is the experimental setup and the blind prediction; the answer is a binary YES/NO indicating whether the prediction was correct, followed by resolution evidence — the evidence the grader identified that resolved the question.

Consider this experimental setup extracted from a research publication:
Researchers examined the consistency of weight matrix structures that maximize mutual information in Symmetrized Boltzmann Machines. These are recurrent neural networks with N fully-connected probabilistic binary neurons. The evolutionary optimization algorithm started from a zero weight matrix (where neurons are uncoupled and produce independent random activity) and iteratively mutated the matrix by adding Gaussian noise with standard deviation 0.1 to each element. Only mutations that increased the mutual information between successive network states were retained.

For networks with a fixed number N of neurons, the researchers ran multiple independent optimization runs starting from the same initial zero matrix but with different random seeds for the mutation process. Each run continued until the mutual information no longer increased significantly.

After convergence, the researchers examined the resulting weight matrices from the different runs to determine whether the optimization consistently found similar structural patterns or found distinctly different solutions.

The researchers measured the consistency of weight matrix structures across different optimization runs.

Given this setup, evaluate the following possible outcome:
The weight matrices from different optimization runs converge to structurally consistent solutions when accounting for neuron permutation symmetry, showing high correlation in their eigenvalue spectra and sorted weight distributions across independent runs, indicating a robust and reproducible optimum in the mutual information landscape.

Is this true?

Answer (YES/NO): NO